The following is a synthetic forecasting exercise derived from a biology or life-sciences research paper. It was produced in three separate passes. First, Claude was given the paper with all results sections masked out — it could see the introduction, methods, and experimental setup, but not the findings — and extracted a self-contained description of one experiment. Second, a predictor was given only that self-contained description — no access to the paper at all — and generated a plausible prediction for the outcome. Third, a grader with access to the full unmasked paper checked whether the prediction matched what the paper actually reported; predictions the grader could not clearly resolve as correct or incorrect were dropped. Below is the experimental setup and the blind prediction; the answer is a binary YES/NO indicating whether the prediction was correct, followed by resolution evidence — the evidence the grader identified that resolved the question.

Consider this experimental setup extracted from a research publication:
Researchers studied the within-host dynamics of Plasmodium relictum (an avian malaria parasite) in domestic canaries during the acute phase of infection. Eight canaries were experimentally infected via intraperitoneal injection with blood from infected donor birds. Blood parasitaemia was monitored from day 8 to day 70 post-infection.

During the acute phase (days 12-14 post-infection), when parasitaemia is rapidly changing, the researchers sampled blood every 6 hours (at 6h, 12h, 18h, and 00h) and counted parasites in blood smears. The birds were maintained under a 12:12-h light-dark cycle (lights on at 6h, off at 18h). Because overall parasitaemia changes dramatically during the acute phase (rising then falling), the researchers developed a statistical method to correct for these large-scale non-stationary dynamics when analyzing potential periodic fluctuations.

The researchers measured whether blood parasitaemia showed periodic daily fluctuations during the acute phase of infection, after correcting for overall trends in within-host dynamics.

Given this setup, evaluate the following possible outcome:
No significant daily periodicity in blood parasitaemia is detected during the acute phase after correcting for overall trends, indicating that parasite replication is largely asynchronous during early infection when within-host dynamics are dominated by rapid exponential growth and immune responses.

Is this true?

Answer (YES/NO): NO